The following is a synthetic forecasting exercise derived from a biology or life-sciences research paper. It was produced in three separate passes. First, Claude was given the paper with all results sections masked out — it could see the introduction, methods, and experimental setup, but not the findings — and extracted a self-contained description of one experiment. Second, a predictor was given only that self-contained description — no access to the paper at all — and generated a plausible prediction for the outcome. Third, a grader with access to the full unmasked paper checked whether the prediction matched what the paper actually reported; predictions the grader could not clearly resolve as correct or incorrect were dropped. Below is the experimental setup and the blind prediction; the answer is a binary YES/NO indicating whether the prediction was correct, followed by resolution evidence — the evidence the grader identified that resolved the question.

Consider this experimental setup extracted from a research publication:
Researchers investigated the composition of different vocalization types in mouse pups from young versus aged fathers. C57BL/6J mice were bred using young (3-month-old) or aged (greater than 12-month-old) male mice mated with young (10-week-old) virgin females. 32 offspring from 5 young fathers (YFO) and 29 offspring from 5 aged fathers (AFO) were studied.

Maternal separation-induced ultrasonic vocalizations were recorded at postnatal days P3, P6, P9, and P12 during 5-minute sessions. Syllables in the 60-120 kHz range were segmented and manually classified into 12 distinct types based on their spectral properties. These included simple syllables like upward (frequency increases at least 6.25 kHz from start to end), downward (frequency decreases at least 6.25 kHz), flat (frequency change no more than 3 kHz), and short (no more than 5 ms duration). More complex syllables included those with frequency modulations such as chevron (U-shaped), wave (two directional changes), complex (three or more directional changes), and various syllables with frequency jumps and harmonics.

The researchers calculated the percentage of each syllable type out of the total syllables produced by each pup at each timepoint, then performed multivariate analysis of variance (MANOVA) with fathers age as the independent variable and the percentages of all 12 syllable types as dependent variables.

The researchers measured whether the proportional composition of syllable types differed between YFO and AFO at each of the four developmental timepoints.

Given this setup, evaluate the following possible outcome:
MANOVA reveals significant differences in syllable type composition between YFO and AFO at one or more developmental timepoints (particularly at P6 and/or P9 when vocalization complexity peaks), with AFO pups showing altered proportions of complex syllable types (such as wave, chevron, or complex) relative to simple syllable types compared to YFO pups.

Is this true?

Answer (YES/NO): YES